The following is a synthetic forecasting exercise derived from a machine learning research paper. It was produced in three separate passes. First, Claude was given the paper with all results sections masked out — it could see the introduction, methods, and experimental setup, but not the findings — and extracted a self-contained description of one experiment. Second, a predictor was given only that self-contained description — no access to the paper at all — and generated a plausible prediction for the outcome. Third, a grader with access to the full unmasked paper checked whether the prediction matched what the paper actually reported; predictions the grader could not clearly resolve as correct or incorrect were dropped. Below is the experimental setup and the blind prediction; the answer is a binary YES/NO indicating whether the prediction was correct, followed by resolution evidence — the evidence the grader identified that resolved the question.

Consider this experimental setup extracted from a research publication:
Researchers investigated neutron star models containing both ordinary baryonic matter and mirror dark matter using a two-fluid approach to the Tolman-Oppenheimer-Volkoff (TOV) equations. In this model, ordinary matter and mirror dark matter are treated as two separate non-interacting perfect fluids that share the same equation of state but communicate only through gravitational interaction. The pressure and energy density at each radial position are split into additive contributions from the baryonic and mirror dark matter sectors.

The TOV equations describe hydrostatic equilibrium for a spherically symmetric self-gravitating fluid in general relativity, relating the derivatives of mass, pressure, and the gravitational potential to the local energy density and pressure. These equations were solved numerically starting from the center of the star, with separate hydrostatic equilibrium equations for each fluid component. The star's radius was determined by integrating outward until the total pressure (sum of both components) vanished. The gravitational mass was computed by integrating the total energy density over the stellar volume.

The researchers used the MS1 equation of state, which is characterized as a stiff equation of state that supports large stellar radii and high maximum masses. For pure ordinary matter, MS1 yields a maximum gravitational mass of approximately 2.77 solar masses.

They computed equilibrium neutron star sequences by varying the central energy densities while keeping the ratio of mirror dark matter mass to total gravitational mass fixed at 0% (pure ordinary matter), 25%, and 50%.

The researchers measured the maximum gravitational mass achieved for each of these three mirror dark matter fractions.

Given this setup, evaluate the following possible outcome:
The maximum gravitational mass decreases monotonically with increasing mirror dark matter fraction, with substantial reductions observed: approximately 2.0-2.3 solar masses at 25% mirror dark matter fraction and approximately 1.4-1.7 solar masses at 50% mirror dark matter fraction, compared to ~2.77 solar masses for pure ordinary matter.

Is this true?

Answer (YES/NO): NO